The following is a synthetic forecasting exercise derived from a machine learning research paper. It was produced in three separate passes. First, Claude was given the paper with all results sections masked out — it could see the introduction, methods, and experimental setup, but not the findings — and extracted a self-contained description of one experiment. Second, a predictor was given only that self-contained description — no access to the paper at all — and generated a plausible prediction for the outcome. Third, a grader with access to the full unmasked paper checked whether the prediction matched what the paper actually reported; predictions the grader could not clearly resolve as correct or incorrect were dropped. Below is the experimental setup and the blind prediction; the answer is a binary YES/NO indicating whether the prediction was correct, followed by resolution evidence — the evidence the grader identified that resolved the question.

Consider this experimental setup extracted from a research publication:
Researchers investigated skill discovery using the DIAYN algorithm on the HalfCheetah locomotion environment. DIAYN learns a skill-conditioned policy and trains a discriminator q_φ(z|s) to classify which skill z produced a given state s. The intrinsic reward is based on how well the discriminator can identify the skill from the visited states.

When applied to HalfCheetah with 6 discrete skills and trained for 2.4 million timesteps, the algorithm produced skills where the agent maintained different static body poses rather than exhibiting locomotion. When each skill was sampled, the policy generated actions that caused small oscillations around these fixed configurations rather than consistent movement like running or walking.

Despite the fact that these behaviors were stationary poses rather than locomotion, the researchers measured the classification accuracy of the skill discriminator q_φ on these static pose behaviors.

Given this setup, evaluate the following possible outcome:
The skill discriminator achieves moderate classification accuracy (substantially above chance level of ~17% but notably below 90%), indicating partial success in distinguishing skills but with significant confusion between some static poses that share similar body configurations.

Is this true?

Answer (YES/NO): NO